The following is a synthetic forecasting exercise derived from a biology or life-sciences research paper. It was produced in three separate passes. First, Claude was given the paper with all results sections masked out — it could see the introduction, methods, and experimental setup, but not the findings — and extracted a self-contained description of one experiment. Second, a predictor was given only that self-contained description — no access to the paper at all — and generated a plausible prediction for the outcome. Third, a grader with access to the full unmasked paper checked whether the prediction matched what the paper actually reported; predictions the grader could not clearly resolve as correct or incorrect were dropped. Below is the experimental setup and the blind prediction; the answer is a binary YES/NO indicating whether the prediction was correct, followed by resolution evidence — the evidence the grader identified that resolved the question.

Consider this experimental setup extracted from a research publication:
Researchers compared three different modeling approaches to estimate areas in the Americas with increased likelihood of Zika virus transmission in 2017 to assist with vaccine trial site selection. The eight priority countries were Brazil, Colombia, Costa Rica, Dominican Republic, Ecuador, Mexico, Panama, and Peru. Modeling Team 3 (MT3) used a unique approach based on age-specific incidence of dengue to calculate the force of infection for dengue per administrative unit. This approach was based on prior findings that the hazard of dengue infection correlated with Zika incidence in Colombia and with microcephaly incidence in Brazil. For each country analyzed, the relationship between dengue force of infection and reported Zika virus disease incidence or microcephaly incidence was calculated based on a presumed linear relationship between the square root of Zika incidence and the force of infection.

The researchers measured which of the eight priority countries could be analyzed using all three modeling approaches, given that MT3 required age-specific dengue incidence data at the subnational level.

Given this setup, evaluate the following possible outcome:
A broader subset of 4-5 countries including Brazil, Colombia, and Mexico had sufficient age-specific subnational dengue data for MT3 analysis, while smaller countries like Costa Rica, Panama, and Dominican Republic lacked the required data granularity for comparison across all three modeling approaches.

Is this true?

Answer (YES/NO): NO